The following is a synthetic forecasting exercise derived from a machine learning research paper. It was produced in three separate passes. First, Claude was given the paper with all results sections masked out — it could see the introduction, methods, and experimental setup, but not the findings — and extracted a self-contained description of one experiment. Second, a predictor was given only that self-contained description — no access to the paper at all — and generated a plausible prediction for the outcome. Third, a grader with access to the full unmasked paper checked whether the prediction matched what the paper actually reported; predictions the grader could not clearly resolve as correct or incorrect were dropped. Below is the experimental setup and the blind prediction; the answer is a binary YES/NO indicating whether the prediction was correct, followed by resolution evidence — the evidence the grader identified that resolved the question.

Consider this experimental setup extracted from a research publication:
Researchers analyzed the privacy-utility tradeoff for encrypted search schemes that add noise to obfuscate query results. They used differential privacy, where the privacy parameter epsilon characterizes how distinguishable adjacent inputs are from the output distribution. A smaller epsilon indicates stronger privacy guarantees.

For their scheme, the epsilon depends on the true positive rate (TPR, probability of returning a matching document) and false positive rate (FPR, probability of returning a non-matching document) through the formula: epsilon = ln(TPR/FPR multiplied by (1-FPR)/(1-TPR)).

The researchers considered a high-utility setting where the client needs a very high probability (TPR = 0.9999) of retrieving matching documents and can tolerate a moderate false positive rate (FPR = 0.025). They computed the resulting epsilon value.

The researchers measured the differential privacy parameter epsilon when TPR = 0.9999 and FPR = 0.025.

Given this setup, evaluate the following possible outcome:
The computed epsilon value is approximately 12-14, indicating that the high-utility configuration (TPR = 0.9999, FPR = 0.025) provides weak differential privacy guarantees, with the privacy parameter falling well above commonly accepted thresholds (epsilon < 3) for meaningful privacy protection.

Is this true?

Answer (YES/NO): YES